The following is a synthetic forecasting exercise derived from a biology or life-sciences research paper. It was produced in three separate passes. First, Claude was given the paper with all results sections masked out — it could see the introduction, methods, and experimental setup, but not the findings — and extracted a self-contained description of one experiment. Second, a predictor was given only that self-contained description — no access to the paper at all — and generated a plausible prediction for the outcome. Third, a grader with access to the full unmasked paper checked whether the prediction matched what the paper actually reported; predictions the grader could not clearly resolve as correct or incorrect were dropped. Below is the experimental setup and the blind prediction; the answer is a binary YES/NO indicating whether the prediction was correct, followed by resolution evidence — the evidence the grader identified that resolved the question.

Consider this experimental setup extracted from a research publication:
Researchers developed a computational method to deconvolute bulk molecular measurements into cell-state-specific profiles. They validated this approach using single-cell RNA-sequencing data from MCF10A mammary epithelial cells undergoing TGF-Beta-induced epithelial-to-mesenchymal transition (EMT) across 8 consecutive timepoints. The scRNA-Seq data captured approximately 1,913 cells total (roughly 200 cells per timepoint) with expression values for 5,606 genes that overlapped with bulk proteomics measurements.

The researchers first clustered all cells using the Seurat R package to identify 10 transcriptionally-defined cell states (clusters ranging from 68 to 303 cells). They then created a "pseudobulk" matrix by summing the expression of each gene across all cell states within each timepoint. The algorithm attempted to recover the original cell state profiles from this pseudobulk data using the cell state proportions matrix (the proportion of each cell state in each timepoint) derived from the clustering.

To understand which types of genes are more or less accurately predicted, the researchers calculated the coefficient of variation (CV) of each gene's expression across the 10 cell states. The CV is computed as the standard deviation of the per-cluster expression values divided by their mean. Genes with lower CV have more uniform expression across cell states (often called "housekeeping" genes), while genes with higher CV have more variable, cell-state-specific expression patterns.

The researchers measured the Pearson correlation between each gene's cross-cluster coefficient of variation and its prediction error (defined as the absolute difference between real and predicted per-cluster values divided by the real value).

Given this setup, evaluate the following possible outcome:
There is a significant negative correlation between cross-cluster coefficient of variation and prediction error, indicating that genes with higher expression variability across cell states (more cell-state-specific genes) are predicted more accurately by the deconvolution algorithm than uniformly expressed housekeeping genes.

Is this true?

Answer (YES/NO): NO